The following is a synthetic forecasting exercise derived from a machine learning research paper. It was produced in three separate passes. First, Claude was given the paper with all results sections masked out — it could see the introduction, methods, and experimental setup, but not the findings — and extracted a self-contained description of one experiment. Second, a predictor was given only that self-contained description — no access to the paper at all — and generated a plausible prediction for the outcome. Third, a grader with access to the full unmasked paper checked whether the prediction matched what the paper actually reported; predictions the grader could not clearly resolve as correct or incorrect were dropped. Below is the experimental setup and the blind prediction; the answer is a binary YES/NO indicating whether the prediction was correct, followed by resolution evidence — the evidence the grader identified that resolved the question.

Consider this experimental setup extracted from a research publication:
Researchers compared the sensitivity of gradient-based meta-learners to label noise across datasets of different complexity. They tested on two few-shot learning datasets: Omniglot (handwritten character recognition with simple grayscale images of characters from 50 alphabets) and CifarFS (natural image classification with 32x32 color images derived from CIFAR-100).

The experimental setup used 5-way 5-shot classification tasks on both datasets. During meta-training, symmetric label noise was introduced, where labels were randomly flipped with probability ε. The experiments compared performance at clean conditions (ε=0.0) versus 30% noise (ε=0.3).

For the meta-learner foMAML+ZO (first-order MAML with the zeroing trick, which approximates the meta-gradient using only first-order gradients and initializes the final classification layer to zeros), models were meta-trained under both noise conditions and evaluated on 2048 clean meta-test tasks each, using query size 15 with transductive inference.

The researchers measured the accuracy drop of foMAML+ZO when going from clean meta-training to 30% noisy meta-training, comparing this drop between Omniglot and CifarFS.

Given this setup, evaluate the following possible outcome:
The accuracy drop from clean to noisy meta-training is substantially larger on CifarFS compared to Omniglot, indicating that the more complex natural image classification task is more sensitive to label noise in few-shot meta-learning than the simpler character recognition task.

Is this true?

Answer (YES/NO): YES